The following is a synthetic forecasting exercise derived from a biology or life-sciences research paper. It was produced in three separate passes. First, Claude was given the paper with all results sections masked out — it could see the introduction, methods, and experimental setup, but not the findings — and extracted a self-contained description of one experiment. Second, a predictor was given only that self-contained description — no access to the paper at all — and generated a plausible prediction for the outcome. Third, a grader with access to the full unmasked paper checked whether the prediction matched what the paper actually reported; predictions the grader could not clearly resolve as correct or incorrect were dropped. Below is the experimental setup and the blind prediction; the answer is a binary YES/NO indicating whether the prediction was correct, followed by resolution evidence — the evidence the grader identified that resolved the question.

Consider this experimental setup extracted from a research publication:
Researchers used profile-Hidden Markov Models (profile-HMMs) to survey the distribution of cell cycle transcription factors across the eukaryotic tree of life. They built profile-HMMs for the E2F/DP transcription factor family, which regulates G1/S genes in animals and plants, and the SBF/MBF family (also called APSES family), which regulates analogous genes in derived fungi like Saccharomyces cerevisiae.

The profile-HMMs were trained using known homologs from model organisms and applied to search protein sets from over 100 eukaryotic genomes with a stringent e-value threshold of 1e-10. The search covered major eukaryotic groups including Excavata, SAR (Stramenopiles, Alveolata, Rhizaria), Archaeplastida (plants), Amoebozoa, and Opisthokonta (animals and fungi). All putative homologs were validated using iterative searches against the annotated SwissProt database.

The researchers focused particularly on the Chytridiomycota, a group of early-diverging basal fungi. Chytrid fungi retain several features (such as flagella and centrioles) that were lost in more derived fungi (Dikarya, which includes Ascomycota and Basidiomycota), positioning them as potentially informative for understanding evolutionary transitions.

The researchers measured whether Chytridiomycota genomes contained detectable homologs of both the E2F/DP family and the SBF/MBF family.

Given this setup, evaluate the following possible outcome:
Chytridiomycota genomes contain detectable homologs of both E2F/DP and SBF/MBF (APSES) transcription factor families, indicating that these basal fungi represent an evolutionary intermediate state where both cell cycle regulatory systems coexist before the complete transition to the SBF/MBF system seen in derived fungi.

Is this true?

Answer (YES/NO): YES